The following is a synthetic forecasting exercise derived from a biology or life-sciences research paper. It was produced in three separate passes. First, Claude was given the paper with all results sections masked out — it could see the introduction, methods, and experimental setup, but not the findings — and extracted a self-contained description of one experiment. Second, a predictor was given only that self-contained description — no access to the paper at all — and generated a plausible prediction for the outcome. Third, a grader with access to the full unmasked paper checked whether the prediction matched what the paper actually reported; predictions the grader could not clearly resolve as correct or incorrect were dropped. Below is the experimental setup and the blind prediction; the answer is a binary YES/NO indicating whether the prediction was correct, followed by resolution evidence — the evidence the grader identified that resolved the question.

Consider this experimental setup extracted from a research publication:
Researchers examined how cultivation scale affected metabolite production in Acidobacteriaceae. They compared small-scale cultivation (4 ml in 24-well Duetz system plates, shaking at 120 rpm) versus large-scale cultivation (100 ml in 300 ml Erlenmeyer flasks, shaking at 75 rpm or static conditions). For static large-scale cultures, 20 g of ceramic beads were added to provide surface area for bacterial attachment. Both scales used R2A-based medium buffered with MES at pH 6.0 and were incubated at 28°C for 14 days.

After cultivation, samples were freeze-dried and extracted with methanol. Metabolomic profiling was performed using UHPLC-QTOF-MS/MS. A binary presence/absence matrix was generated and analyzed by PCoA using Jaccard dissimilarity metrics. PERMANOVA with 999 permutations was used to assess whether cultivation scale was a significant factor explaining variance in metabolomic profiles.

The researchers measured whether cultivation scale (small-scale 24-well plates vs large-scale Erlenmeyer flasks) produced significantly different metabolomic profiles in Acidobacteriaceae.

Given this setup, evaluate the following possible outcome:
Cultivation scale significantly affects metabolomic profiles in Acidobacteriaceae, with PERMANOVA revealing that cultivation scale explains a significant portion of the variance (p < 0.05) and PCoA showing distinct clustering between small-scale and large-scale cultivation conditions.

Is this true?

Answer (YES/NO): NO